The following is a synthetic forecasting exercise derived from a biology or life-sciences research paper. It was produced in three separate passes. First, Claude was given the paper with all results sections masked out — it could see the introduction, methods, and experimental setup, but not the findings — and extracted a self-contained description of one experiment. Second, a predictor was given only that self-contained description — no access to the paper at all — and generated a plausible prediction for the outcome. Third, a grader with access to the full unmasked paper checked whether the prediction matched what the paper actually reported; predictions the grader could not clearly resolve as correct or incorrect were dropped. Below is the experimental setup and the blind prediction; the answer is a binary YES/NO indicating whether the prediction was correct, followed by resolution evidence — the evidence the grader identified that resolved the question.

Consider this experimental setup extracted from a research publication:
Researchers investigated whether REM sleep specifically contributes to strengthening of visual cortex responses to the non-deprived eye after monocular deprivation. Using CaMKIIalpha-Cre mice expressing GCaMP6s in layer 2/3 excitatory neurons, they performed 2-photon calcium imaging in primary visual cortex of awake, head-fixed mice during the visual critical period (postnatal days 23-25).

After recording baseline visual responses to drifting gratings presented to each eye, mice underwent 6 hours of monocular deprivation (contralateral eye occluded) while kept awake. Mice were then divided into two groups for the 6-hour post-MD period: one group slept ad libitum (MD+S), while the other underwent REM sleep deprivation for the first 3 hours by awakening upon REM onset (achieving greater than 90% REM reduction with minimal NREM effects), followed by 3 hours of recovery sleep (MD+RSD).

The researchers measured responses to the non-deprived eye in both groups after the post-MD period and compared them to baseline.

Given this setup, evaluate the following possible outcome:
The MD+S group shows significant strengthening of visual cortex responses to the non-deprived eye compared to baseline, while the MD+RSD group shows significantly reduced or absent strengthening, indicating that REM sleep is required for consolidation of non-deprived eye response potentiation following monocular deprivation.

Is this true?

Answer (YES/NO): YES